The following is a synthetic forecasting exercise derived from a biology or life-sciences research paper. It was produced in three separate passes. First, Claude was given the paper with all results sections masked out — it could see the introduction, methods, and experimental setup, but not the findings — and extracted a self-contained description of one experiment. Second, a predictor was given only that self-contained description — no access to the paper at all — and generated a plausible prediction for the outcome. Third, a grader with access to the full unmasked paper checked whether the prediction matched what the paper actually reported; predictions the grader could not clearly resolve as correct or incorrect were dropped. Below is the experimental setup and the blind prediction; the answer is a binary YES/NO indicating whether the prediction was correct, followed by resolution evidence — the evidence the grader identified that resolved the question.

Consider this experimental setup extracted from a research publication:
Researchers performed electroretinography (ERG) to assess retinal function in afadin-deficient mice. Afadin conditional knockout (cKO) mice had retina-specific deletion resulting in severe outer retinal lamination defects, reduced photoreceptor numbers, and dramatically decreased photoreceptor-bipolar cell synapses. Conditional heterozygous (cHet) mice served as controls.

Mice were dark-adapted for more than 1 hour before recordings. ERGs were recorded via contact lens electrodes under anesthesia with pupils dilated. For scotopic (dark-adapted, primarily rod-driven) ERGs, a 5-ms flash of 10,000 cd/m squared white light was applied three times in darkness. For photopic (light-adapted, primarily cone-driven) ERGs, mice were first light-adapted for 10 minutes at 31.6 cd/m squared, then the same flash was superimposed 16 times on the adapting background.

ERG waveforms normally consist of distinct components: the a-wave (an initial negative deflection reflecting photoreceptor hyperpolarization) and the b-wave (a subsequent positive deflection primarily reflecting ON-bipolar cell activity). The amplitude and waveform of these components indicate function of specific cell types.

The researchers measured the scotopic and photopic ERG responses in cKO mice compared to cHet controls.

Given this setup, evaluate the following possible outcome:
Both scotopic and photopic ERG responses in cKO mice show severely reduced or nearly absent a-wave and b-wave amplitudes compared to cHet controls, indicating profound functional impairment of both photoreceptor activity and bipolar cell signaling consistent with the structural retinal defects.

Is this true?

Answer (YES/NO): YES